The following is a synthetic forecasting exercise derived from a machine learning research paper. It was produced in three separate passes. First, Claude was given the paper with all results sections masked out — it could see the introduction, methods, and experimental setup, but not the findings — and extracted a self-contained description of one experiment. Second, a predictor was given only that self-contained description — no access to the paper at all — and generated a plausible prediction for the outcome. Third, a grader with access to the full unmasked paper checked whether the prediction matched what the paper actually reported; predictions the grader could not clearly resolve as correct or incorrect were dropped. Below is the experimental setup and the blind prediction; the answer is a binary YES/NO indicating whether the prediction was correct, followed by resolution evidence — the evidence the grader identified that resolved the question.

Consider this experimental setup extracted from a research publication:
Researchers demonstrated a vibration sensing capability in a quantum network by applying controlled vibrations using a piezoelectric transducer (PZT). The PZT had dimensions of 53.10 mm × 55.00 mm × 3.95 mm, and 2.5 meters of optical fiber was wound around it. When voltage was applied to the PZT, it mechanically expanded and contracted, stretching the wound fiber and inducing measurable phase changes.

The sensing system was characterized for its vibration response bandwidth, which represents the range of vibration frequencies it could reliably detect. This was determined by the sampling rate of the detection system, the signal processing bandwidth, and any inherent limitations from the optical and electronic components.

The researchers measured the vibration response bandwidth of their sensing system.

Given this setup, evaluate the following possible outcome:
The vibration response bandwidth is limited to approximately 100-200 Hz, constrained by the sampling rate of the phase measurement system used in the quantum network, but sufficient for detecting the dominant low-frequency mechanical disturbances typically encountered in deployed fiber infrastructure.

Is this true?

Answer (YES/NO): NO